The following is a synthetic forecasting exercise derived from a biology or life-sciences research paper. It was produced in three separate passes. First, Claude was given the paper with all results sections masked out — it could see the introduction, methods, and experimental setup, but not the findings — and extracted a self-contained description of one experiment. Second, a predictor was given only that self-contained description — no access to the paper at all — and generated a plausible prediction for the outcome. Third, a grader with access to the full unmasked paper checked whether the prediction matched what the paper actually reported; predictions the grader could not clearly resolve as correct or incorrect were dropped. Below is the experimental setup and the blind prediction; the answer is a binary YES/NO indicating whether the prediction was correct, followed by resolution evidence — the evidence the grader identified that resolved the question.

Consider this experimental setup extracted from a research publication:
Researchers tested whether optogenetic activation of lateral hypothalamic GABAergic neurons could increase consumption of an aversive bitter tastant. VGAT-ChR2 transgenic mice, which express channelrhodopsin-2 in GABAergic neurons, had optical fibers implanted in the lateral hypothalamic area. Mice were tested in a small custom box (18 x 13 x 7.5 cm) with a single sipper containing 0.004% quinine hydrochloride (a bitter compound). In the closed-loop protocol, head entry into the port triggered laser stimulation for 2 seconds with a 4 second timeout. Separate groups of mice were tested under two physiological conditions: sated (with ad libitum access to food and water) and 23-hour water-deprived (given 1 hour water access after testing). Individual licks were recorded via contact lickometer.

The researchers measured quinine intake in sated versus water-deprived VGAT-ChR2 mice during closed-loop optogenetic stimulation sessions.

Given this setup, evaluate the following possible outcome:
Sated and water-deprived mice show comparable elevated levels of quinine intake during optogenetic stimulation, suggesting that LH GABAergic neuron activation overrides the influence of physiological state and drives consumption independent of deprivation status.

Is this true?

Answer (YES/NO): NO